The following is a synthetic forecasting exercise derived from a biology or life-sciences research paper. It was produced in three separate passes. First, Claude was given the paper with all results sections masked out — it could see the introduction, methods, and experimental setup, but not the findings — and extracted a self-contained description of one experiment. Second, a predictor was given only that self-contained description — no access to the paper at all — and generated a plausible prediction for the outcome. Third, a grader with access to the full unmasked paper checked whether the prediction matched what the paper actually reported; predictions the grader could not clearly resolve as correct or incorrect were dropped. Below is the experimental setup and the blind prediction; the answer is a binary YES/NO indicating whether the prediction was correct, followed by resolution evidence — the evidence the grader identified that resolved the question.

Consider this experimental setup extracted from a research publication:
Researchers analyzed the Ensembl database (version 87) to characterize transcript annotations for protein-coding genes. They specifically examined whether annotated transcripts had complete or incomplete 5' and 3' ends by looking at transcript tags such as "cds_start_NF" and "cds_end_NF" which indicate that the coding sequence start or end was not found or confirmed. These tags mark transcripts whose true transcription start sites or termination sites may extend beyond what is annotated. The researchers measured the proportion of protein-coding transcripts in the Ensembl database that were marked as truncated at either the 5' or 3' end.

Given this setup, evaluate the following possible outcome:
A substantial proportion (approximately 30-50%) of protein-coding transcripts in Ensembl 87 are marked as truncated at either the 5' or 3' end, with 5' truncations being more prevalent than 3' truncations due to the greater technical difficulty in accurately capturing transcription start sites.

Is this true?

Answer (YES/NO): NO